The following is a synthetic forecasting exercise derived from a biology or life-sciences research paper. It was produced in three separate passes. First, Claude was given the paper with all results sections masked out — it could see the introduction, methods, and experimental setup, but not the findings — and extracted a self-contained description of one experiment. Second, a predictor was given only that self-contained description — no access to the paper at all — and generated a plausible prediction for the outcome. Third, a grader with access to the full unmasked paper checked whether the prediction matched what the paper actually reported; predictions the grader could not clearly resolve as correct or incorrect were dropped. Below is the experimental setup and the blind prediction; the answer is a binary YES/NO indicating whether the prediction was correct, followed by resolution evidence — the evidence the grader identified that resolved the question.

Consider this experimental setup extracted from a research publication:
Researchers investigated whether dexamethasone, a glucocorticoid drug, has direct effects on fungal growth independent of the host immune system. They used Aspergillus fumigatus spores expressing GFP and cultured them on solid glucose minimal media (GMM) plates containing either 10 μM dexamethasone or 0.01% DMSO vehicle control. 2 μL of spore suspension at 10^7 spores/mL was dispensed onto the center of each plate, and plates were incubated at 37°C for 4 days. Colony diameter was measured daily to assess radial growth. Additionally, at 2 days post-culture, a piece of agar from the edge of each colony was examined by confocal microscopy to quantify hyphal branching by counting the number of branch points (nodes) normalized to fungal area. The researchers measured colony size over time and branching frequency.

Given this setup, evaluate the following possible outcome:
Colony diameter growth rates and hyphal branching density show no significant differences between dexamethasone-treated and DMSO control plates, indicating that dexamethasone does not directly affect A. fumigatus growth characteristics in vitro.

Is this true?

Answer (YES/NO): YES